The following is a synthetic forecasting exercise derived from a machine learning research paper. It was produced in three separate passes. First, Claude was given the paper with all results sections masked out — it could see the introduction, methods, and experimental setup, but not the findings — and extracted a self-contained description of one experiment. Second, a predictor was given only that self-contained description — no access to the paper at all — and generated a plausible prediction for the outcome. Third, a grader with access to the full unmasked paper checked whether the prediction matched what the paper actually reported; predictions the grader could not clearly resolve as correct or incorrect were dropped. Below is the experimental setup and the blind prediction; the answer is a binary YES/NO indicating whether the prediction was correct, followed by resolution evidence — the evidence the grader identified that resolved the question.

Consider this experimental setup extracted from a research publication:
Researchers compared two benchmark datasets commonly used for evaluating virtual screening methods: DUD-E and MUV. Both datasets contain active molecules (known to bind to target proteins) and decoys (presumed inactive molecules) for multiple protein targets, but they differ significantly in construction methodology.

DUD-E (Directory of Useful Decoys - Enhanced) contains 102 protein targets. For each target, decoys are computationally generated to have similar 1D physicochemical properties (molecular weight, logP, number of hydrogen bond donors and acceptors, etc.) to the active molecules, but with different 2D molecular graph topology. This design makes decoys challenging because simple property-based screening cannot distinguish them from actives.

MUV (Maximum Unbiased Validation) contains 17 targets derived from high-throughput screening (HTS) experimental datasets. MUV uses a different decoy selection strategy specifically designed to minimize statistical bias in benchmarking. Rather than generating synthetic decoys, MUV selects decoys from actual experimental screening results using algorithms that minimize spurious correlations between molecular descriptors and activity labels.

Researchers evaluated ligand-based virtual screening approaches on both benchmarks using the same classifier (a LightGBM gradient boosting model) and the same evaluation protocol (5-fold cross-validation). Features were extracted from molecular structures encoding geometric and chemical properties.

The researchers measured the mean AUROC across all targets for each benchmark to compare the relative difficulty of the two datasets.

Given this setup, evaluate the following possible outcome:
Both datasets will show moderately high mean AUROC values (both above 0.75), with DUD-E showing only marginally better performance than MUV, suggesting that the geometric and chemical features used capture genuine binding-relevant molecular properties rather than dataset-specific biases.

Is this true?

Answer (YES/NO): NO